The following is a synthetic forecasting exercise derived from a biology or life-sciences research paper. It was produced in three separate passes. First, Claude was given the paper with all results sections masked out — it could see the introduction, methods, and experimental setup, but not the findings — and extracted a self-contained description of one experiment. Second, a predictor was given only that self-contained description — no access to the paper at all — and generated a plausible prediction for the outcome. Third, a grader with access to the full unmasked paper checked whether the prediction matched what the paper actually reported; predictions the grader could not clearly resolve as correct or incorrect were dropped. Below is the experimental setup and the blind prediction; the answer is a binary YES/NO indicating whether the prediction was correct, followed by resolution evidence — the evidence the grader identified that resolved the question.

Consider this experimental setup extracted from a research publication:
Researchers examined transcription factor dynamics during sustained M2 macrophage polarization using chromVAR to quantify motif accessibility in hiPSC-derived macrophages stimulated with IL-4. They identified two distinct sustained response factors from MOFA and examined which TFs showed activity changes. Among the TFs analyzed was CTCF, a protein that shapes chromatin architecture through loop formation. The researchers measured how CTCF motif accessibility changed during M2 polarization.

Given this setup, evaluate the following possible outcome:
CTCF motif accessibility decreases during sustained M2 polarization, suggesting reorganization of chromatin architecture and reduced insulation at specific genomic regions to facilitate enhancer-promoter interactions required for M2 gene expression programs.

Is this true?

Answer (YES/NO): YES